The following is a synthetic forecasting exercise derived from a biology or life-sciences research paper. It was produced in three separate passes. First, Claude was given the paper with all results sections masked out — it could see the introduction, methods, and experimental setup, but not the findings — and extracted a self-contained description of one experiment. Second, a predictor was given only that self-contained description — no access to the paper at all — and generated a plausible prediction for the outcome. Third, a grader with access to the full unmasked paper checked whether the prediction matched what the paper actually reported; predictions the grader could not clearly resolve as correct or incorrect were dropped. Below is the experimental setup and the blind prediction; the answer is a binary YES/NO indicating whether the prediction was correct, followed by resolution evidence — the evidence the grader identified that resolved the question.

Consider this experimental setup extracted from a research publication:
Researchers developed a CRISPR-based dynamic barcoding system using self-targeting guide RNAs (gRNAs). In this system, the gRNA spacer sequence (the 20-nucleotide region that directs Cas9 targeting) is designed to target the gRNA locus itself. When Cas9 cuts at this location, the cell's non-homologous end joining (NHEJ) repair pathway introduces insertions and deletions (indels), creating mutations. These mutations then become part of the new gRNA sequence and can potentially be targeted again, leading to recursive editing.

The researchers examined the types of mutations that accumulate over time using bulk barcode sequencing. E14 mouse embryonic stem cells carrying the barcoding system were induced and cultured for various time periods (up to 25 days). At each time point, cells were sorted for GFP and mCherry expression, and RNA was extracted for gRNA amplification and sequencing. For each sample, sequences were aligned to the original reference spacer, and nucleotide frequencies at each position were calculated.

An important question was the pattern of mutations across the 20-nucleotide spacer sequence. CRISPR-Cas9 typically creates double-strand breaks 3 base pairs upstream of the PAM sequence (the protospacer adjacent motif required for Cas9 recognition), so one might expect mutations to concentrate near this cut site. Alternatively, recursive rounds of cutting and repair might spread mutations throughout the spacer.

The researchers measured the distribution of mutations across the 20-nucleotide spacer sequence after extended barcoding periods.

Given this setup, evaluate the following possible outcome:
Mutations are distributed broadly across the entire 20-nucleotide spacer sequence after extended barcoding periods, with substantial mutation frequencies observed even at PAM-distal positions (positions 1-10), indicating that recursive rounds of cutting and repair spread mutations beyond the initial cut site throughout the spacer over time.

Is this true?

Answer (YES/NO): NO